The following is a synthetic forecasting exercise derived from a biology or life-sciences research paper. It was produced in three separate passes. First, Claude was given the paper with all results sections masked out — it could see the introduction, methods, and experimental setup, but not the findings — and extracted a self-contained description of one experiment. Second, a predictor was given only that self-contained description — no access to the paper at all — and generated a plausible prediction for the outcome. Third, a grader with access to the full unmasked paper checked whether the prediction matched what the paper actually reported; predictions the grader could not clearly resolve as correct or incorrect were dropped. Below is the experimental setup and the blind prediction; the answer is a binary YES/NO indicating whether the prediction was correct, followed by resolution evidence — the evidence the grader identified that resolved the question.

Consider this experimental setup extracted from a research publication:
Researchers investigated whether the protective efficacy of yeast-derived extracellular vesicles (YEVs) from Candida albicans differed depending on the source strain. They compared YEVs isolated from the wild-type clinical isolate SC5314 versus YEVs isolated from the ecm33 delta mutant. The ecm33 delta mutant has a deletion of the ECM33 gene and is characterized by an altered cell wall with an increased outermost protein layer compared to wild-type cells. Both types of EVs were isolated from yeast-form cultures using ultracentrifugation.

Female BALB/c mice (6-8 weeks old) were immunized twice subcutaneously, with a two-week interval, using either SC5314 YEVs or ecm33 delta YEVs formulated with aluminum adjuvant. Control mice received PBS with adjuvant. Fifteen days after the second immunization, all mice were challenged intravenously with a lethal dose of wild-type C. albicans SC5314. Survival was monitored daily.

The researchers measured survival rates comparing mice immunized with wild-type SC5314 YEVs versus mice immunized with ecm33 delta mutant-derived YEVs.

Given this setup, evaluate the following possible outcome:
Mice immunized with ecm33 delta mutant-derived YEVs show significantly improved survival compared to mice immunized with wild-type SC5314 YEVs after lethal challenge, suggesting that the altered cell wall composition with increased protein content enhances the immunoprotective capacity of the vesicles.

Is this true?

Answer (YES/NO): NO